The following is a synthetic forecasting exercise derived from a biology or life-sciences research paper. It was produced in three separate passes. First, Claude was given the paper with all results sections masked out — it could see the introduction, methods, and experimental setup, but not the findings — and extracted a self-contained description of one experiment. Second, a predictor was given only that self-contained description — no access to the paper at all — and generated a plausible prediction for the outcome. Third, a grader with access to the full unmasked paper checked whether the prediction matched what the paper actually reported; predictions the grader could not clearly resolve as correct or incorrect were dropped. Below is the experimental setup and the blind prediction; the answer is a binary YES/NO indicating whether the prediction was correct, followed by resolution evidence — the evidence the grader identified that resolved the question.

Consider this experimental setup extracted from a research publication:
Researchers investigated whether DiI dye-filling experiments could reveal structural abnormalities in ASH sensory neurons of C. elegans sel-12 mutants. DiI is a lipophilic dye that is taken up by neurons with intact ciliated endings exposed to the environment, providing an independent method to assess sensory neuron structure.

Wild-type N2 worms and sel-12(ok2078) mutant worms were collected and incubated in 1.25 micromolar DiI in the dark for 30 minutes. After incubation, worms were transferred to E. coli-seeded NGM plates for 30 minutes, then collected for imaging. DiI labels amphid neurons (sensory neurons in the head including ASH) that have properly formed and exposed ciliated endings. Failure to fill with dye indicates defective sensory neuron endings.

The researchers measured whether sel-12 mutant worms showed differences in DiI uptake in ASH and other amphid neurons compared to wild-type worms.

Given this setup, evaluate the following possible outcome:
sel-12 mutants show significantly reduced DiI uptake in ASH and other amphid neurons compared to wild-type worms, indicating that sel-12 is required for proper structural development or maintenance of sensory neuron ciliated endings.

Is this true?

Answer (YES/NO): YES